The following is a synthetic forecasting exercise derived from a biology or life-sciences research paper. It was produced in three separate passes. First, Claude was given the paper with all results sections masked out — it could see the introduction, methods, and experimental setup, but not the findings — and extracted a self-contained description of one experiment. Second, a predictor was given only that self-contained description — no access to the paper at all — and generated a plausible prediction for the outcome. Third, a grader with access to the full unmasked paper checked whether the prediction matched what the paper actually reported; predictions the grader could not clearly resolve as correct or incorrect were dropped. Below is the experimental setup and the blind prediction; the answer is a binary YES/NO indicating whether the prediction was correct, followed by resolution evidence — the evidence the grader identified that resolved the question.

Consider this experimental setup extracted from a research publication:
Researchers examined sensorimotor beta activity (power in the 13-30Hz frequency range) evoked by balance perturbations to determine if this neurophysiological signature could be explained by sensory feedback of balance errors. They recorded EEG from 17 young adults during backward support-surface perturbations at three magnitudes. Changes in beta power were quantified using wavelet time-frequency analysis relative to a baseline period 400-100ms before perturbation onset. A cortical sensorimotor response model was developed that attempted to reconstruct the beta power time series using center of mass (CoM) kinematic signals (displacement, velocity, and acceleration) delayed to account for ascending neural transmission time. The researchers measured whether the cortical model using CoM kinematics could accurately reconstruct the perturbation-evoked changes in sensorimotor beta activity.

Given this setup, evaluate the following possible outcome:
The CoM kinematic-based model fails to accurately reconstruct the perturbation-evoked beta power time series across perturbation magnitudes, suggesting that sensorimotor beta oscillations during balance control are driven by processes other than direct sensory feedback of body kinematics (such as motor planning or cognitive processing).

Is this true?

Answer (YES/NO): NO